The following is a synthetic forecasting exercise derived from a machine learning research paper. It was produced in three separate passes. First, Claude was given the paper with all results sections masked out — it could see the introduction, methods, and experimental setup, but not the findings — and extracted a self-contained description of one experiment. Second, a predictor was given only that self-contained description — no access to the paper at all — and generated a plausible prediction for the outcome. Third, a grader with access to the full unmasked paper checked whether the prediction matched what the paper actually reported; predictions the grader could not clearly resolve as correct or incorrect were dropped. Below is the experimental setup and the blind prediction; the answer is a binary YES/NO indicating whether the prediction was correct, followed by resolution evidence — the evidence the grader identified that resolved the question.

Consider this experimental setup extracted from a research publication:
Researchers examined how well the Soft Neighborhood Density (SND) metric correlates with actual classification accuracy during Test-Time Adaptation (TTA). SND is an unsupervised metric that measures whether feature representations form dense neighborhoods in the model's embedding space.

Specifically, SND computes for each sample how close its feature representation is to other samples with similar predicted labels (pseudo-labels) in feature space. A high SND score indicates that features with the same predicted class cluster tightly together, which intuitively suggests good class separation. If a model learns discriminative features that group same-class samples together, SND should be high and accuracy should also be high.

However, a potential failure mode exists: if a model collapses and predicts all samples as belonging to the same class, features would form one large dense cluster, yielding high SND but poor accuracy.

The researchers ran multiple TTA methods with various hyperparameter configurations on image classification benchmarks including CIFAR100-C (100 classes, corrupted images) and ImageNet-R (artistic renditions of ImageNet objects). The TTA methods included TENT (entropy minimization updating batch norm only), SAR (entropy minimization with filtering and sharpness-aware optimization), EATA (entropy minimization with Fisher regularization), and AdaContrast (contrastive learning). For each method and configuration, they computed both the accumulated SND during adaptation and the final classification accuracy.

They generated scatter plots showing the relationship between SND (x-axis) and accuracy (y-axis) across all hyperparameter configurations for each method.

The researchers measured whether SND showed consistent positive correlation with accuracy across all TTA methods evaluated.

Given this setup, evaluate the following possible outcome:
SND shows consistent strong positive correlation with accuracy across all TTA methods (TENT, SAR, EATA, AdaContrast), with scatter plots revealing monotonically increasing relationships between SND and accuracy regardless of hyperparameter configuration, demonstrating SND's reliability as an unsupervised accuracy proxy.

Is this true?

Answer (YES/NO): NO